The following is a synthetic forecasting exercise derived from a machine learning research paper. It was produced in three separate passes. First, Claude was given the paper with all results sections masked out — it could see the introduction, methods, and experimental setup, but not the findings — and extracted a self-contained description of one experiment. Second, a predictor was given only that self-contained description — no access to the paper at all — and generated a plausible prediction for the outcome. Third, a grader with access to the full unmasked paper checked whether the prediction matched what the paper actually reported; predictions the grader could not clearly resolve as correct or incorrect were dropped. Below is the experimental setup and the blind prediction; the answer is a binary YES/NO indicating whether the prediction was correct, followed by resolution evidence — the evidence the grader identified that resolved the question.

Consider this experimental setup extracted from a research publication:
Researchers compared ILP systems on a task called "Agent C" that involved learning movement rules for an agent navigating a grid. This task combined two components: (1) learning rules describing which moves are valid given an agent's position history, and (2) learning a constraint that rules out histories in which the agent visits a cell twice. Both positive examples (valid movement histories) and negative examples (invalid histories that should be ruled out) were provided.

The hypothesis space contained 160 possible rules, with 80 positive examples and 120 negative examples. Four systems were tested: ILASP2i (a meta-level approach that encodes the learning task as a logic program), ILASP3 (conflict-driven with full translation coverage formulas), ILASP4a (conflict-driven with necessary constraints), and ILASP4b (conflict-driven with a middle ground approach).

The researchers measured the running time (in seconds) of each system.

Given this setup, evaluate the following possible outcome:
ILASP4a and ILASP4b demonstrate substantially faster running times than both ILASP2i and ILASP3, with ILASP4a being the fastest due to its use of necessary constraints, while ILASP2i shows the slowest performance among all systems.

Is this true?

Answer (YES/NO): NO